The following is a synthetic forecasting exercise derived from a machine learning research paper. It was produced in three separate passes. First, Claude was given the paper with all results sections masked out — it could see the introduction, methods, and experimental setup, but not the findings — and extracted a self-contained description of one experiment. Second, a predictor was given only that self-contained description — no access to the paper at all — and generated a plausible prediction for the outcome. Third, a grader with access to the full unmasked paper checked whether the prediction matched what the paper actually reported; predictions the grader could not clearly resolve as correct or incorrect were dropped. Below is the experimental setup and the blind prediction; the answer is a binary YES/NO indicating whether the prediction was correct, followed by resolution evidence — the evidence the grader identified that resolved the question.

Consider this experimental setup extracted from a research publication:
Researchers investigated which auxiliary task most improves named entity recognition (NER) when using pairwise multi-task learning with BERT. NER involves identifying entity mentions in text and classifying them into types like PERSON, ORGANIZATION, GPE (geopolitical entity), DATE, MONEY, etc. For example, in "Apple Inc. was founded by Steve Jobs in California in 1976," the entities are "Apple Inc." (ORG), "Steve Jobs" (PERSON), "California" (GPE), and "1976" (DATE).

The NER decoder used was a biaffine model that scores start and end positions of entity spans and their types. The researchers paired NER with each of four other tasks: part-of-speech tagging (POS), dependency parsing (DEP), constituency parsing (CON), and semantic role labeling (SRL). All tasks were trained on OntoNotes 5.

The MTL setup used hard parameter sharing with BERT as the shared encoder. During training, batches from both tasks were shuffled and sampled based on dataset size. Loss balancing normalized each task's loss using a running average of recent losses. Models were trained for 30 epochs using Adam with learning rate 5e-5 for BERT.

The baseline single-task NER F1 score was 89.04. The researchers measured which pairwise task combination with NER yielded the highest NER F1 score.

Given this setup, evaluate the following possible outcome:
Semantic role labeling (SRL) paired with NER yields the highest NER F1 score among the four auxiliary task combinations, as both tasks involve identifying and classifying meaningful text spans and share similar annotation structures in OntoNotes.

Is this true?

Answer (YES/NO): NO